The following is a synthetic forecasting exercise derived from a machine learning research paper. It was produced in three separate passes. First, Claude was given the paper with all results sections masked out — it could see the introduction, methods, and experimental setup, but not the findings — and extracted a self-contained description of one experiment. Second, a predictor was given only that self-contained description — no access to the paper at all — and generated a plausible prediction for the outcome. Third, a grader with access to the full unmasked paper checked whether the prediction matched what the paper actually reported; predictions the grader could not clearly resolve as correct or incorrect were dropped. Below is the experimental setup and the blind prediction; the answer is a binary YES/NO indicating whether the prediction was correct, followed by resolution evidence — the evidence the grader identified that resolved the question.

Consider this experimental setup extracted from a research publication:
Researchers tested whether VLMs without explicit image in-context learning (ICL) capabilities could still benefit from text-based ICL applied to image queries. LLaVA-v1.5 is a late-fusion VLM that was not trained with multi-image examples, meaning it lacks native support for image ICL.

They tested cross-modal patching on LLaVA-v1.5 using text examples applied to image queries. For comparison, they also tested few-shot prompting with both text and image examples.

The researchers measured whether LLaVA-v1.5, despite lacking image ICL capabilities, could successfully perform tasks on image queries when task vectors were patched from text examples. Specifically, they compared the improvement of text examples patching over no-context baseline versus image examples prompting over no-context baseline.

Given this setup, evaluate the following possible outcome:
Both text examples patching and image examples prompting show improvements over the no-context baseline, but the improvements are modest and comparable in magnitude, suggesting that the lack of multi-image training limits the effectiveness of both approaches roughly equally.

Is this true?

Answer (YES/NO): NO